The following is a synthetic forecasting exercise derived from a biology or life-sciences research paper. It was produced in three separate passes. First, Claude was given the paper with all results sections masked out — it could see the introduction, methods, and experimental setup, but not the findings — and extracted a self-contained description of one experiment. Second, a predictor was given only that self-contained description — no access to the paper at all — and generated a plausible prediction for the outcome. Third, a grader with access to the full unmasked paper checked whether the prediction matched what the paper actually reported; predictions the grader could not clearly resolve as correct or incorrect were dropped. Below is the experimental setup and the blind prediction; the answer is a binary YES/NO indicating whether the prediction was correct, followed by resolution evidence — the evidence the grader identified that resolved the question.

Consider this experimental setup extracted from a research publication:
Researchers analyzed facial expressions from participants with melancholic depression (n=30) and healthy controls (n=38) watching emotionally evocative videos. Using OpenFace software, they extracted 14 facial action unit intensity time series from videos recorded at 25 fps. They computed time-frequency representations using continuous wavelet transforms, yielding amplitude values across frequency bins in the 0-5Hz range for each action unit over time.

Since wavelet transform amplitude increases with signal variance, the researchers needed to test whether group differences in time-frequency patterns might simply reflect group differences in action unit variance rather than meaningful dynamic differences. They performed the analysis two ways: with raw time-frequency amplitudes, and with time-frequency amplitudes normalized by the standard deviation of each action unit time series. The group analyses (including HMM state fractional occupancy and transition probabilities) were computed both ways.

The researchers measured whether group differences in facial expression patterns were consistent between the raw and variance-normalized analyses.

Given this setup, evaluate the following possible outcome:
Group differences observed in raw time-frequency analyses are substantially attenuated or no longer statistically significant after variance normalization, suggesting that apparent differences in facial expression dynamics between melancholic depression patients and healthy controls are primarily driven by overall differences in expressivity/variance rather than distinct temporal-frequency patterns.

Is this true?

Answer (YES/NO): NO